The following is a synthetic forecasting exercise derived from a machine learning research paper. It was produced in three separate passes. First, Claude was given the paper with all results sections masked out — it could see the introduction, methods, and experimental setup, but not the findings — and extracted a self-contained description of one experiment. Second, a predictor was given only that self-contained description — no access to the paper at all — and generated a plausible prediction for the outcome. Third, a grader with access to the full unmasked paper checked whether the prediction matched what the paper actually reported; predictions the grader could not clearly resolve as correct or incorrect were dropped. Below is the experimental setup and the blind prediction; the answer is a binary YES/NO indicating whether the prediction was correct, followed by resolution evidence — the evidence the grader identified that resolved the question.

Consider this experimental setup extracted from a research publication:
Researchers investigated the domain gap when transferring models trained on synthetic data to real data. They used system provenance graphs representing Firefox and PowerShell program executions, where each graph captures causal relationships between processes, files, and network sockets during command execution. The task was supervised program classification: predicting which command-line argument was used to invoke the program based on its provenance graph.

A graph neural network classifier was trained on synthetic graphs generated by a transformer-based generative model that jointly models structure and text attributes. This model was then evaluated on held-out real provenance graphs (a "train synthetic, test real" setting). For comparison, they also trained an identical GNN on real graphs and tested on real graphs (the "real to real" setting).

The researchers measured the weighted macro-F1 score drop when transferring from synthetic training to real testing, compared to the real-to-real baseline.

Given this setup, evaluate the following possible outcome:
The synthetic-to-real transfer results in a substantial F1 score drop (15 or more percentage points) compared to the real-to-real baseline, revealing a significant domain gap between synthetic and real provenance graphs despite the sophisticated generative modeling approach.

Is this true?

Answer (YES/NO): YES